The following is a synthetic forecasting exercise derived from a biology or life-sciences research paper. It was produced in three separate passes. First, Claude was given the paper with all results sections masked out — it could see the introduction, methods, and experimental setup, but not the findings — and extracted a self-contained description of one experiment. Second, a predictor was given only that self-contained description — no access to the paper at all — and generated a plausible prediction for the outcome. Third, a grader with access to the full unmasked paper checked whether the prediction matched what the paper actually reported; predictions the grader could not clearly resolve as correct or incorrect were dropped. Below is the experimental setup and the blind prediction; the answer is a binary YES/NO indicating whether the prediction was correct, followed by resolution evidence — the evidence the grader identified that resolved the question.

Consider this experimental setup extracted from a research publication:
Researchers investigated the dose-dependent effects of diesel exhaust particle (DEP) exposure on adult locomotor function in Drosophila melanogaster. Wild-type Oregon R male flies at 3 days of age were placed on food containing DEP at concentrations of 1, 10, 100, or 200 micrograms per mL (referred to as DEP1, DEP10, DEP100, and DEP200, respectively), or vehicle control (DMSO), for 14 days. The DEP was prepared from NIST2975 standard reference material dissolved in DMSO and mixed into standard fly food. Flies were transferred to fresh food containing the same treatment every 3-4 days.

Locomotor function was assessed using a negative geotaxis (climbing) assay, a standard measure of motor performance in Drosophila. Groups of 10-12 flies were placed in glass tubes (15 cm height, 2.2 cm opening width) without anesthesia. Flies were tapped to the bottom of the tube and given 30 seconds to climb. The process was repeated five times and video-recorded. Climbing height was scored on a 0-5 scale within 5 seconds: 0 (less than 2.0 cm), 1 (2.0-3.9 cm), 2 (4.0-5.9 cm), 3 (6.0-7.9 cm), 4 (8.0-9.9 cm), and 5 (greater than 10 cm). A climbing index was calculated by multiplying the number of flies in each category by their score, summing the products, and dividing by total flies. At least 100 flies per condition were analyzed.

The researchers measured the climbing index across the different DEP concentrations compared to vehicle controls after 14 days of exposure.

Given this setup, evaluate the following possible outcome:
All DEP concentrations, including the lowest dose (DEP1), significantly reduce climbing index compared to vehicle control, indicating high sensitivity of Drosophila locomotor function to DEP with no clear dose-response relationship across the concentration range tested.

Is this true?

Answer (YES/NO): NO